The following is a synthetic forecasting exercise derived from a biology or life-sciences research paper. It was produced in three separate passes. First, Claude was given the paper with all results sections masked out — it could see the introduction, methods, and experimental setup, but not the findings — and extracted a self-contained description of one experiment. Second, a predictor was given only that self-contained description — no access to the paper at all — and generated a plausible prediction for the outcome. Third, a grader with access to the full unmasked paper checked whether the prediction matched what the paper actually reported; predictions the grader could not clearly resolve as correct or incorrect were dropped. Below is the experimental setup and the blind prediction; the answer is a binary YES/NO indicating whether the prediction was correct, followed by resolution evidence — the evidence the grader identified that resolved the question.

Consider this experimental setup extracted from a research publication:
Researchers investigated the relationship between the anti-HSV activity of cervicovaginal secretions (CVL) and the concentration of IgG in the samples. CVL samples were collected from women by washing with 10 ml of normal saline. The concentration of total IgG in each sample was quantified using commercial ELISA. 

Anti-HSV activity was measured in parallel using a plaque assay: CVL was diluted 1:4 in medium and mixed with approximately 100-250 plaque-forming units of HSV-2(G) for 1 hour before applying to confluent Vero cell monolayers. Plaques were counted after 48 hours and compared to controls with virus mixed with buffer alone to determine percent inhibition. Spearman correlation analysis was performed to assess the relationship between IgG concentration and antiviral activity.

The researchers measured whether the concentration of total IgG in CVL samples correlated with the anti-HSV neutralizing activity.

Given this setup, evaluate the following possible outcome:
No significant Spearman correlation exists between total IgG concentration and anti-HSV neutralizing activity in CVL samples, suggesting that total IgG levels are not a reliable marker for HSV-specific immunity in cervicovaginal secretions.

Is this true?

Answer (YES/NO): YES